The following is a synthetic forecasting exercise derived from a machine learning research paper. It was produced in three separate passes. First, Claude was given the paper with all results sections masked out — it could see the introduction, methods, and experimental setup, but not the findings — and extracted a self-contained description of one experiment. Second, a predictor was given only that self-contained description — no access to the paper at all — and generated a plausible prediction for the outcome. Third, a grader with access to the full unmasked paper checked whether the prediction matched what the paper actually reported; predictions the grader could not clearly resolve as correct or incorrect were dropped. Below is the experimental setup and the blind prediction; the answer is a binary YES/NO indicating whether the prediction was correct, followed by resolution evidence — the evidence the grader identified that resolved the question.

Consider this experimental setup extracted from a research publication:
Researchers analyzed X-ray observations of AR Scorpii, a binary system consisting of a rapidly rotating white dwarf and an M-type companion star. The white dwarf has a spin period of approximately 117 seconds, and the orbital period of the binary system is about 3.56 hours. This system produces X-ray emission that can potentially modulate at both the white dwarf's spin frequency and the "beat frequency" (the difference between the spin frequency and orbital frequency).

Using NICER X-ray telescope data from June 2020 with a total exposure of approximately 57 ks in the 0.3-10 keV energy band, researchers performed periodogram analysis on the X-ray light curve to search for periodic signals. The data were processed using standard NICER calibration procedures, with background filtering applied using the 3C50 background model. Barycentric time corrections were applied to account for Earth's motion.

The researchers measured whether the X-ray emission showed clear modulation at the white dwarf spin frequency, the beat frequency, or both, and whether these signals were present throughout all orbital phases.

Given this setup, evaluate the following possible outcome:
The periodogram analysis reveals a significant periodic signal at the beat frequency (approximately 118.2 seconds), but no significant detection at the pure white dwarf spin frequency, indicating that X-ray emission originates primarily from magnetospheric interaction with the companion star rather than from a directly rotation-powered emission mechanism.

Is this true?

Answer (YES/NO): NO